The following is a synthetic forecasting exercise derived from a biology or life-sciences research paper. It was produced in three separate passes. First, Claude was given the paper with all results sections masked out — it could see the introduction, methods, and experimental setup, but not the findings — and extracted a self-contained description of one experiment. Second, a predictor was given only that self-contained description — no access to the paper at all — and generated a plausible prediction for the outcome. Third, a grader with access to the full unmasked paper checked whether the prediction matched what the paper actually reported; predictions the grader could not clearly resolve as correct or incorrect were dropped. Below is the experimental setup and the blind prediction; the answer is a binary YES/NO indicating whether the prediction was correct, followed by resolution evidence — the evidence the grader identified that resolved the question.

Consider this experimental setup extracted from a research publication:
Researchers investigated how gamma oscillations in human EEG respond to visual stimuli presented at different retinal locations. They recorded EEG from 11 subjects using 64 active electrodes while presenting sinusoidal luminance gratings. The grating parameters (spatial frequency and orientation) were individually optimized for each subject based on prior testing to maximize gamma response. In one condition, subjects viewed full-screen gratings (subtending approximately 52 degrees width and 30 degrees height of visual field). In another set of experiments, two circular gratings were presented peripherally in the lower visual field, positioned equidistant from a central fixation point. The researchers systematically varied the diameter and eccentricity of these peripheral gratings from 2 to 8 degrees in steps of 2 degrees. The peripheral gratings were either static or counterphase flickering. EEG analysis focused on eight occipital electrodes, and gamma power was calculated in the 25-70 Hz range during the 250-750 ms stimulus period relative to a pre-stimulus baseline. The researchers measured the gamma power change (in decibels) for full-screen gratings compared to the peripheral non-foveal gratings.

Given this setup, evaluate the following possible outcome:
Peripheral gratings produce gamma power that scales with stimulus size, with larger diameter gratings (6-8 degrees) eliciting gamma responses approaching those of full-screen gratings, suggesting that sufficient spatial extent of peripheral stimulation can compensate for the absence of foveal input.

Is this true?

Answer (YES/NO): NO